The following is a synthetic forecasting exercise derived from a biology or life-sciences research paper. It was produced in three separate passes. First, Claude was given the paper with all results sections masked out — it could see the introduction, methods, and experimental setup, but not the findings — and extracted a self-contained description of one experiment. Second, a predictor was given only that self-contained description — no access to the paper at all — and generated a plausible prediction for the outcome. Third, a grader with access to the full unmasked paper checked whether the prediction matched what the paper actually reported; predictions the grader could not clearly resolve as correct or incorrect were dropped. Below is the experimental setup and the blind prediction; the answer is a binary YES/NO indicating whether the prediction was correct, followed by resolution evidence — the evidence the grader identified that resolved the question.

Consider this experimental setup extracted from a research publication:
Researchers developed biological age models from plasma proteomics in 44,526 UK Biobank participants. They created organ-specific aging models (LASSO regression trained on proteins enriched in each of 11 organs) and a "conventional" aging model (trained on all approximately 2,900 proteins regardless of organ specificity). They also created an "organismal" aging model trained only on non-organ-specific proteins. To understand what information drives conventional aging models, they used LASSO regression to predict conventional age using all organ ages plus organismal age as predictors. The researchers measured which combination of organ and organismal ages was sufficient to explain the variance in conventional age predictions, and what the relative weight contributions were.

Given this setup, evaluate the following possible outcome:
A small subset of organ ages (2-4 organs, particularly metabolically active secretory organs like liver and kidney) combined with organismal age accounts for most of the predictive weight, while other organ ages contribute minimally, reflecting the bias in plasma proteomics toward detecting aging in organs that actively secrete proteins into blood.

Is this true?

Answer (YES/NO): NO